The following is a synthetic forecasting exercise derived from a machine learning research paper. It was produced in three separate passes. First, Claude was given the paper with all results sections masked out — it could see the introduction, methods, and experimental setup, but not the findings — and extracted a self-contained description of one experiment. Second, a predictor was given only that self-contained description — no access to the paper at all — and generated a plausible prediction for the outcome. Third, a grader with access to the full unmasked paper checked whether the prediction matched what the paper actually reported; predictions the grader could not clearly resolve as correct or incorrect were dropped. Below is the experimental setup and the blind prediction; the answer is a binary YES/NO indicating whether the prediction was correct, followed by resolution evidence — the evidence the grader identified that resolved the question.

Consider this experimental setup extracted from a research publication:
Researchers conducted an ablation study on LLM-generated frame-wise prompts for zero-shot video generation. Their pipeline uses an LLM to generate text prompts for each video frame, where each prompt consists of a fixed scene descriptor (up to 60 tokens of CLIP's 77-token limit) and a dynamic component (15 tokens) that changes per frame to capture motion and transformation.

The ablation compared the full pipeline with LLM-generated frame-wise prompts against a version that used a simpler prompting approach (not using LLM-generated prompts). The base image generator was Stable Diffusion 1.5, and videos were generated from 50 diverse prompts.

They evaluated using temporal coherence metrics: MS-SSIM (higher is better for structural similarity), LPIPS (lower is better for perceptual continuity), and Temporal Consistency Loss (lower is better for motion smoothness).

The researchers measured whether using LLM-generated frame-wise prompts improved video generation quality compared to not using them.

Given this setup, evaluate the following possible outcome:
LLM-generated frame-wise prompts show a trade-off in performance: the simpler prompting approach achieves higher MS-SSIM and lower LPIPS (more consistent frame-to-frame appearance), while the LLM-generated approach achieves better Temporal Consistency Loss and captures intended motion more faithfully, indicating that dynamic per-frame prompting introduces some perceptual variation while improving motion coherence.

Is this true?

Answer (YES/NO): NO